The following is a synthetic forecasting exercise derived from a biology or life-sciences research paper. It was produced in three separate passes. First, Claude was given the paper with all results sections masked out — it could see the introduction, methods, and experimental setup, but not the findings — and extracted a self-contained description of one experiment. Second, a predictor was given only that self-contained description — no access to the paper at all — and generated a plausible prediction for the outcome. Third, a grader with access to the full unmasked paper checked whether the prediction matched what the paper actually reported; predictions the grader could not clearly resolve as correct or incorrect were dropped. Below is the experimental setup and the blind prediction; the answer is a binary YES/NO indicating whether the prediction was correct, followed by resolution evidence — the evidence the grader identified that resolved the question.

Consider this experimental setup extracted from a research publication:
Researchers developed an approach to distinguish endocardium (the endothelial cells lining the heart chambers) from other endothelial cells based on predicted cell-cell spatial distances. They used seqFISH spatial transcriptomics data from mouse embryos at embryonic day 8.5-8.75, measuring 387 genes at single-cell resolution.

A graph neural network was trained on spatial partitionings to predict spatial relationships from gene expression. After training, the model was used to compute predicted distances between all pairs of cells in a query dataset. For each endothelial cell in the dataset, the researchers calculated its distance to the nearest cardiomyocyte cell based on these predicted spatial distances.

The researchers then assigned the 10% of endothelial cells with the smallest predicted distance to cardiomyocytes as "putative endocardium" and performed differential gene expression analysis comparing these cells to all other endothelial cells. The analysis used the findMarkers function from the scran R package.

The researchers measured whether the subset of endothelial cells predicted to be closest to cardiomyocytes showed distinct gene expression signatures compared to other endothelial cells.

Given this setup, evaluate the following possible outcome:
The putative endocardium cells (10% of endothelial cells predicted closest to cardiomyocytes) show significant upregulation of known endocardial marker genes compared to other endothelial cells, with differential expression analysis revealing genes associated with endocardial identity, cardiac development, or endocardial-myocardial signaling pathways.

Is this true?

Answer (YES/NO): YES